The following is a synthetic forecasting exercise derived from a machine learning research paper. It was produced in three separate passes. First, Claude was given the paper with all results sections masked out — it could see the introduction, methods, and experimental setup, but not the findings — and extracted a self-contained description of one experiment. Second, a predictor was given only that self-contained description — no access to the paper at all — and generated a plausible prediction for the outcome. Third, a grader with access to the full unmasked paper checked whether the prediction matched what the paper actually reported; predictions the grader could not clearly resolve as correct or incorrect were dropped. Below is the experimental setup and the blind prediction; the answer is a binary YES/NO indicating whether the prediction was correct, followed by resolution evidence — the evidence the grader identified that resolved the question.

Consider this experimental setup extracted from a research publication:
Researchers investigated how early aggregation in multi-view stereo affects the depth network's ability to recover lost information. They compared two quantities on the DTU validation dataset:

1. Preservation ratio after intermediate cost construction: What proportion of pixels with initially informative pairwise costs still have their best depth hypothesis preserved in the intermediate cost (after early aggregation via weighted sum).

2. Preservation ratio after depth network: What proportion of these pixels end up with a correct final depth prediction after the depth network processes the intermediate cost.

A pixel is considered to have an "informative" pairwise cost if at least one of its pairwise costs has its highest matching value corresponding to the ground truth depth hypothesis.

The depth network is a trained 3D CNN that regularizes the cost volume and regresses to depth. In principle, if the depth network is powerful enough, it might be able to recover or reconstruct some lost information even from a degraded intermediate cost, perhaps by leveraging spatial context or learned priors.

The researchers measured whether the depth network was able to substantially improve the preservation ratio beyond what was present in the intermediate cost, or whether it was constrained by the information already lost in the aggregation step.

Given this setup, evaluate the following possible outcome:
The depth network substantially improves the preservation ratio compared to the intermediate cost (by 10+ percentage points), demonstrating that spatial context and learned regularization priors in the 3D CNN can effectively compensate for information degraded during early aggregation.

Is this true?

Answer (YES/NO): NO